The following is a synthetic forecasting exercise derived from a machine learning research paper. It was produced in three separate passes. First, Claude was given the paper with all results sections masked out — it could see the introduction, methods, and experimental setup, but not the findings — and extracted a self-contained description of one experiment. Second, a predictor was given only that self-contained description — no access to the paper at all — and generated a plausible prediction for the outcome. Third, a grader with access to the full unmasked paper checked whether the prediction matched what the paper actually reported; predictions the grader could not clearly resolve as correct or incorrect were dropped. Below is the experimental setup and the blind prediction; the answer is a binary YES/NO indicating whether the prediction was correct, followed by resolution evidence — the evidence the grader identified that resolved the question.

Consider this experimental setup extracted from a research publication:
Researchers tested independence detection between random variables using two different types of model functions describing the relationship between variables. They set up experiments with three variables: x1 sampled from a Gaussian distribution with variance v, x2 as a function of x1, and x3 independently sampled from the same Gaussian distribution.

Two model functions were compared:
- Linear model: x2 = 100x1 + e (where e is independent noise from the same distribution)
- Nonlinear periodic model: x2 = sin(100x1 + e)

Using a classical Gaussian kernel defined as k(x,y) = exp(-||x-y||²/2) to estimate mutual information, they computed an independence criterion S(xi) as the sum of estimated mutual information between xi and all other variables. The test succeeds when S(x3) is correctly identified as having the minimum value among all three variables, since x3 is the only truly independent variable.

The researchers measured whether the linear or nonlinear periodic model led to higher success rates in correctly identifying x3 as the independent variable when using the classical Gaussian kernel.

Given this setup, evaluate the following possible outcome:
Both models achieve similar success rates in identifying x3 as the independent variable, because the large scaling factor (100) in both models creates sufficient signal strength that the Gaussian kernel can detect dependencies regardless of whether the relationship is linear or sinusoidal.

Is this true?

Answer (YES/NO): NO